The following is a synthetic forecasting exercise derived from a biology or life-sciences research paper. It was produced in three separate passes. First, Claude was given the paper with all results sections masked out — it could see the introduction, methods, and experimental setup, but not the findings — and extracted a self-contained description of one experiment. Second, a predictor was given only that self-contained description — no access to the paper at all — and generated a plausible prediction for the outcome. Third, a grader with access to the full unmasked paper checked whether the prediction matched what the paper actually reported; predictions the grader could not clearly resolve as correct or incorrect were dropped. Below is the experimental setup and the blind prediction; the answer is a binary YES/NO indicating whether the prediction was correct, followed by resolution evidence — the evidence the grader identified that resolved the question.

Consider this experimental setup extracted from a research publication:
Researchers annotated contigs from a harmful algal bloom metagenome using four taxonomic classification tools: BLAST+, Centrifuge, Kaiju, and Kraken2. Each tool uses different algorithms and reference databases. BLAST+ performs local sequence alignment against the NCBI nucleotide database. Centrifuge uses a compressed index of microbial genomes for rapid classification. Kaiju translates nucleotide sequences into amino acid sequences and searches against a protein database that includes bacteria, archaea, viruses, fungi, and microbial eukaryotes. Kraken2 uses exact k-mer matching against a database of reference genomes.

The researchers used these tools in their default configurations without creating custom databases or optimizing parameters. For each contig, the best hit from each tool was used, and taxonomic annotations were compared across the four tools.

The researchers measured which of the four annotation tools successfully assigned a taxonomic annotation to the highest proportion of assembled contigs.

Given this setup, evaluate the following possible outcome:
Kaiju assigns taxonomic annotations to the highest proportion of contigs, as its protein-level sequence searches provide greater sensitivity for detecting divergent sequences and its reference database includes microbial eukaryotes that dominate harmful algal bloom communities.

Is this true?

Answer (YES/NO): NO